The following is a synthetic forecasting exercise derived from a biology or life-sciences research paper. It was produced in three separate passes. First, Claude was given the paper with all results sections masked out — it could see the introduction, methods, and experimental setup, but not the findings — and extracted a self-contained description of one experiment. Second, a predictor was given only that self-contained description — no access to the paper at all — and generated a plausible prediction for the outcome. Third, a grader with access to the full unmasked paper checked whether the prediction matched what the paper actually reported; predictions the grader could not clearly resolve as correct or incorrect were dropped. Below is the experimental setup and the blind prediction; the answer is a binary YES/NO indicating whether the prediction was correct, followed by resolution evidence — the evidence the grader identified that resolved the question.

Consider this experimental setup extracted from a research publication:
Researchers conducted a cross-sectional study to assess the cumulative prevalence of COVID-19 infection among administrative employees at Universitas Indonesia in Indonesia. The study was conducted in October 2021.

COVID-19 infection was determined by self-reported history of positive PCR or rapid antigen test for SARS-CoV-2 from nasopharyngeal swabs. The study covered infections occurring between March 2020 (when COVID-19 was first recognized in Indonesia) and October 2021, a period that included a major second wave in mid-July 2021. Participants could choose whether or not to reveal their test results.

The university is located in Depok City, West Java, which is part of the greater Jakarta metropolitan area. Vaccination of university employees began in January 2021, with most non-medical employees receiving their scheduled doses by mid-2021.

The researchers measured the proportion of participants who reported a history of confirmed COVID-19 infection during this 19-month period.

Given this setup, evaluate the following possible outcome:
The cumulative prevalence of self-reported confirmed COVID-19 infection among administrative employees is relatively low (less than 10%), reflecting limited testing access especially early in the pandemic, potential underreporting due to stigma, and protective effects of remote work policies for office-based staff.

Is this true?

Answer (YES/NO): NO